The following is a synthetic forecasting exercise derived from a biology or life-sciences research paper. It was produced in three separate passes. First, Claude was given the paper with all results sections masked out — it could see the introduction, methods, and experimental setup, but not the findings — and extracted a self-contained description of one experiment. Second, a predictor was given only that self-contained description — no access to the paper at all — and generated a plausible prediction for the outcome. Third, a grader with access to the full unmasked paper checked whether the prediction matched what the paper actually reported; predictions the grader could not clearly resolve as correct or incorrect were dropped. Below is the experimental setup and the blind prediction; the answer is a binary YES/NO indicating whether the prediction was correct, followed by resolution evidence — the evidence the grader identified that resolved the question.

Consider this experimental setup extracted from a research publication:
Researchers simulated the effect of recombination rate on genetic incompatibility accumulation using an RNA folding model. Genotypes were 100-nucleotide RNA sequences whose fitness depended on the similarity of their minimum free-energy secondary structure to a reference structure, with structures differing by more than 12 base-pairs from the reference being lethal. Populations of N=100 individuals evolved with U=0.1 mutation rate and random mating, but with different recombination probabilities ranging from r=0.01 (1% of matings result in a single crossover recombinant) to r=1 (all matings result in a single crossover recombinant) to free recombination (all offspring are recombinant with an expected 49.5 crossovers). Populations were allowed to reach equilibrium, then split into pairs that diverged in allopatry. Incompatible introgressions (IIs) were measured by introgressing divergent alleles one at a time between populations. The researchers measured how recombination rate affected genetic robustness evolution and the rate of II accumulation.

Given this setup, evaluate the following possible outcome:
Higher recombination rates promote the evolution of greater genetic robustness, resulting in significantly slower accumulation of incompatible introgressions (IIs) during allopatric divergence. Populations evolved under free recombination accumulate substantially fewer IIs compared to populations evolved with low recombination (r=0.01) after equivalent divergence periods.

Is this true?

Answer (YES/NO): YES